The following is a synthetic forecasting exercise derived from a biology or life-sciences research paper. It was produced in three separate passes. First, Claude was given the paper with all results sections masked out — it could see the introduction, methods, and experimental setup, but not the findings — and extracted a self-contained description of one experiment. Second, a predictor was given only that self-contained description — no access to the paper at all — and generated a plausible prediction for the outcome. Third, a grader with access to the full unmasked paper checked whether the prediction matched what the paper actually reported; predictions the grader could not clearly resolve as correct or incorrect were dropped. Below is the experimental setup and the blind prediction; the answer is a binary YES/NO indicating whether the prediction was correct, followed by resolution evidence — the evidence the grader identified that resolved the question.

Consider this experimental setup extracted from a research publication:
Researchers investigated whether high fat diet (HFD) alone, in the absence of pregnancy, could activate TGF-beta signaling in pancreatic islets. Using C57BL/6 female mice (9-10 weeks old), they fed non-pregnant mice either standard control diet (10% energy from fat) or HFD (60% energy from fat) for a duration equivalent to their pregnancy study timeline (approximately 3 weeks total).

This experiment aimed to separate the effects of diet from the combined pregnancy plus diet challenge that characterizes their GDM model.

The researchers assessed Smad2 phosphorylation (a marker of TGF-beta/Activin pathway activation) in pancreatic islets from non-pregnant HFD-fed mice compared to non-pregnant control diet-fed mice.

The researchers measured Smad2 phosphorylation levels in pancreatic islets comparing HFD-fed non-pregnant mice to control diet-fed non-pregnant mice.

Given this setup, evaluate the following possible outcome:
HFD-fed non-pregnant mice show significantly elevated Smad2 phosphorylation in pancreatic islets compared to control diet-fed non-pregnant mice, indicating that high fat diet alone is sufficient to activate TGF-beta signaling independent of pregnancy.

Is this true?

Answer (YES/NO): NO